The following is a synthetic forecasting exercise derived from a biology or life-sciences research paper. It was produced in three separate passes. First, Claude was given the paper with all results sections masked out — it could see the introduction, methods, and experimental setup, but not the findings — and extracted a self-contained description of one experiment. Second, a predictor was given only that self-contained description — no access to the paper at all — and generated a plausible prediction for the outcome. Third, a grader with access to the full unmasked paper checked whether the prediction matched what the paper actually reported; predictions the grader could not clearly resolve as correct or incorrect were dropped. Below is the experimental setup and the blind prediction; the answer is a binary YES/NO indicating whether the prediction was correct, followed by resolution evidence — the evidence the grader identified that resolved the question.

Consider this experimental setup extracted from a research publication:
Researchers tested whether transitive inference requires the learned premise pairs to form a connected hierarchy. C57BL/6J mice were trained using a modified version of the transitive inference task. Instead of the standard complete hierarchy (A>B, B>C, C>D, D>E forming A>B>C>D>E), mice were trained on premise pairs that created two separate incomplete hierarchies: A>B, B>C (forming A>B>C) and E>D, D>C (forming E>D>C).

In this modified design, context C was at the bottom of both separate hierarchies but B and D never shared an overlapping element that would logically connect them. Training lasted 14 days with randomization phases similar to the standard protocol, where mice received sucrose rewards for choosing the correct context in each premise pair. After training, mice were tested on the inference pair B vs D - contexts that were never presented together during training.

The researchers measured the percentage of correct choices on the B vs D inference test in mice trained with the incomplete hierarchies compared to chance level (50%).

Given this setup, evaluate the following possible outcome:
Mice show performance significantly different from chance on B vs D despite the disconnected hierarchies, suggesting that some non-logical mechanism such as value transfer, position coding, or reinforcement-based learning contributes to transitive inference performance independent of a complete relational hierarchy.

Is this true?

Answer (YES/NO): NO